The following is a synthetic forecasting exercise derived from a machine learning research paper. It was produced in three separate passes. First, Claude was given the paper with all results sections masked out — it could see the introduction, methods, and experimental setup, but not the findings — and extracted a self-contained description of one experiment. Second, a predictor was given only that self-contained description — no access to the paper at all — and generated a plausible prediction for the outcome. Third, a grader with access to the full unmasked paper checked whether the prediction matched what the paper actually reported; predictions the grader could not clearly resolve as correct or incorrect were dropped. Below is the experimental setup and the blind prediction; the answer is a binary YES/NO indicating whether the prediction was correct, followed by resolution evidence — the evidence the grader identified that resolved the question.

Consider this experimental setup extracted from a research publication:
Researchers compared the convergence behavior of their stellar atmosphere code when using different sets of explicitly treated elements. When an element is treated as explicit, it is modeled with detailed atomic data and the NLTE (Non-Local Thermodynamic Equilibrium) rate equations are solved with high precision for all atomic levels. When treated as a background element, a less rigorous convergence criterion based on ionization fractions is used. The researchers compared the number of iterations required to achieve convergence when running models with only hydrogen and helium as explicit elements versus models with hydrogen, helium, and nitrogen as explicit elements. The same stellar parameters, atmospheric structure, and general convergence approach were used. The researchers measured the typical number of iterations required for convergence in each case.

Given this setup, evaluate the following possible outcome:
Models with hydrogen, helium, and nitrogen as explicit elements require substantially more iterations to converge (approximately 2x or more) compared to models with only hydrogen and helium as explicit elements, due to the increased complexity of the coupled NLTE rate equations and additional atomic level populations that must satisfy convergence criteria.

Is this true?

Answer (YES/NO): NO